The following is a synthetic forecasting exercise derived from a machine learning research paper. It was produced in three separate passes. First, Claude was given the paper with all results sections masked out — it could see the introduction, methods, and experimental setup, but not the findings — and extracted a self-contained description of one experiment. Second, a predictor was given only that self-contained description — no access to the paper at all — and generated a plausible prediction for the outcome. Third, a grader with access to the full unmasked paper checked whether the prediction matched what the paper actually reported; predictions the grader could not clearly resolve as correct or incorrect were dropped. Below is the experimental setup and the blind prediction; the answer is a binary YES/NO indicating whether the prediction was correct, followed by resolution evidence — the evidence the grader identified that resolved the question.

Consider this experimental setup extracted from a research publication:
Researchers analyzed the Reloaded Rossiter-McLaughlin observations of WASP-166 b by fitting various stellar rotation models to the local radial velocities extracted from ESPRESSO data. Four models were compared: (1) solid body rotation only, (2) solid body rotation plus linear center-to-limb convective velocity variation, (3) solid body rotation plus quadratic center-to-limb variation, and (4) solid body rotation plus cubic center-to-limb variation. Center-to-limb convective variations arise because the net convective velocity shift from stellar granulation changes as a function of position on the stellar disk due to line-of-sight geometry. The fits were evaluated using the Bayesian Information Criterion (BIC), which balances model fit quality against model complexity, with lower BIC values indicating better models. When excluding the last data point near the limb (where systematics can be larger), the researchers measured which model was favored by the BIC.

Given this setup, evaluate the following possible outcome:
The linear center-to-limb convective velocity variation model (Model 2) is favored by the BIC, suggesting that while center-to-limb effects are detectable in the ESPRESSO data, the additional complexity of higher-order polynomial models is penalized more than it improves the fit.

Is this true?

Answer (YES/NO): NO